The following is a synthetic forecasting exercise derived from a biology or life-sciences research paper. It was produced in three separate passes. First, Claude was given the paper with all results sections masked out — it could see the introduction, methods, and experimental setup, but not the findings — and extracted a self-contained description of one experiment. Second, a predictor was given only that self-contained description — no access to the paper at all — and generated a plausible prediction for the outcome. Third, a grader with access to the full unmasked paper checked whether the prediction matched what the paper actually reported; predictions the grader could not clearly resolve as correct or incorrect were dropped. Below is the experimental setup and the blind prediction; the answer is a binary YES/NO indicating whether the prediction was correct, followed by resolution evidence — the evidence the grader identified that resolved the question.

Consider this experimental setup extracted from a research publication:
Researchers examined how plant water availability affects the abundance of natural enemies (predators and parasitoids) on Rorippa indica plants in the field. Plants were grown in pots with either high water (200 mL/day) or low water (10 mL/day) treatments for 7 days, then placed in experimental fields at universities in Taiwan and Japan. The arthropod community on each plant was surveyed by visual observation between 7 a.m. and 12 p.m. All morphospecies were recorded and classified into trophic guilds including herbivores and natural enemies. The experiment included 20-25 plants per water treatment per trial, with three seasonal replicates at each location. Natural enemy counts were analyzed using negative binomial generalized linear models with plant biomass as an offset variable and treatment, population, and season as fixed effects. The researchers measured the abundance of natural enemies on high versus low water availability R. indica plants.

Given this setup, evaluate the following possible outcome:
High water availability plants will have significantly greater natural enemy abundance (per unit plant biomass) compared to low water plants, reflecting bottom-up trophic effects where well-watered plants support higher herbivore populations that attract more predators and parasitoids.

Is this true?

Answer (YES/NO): YES